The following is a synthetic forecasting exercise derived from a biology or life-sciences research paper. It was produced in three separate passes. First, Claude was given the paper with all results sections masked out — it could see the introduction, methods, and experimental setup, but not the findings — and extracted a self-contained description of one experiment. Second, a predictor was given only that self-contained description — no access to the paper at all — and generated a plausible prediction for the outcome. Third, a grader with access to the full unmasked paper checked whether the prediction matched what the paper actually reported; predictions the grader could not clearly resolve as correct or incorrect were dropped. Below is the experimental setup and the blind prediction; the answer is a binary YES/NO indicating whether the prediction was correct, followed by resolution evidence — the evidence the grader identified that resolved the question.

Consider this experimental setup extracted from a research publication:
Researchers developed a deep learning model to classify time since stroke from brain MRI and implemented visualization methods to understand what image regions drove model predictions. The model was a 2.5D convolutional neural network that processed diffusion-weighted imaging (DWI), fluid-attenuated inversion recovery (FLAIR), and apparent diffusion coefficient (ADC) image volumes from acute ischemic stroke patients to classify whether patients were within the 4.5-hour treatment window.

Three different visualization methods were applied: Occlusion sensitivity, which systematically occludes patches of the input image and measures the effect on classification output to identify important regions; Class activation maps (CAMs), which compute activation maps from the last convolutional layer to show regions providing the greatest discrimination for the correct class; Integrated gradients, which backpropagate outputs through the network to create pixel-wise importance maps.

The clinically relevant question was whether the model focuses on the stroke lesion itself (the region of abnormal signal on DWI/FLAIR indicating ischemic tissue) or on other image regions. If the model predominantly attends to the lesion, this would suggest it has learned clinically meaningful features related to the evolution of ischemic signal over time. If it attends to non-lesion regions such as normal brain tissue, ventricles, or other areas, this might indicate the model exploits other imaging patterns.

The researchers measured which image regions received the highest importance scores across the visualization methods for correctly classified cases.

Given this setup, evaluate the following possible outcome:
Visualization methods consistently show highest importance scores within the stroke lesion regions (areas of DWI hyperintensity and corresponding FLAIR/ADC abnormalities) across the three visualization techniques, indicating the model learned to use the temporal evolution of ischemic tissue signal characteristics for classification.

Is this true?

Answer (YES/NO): NO